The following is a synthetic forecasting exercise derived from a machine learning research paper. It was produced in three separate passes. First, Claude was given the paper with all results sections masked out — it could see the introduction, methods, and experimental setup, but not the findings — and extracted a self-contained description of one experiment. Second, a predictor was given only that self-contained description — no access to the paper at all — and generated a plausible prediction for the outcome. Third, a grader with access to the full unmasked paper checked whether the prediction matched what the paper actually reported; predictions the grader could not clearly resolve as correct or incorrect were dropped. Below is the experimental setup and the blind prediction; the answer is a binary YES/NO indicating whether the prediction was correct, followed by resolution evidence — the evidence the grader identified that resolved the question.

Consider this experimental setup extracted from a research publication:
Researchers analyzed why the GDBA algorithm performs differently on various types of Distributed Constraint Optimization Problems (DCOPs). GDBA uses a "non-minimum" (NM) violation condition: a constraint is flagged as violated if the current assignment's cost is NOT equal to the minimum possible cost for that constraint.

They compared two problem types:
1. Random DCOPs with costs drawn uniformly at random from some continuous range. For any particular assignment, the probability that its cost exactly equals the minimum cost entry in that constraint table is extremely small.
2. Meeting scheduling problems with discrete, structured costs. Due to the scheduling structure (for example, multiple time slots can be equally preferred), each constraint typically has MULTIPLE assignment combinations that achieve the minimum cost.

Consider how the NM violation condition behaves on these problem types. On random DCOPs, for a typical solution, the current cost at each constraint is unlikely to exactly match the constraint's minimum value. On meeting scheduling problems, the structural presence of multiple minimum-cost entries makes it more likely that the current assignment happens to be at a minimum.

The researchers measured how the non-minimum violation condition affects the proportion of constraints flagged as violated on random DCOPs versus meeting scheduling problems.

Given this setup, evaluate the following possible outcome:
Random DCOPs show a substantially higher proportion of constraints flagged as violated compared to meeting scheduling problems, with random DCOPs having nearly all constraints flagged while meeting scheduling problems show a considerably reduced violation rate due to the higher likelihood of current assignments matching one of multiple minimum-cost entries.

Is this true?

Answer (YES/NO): YES